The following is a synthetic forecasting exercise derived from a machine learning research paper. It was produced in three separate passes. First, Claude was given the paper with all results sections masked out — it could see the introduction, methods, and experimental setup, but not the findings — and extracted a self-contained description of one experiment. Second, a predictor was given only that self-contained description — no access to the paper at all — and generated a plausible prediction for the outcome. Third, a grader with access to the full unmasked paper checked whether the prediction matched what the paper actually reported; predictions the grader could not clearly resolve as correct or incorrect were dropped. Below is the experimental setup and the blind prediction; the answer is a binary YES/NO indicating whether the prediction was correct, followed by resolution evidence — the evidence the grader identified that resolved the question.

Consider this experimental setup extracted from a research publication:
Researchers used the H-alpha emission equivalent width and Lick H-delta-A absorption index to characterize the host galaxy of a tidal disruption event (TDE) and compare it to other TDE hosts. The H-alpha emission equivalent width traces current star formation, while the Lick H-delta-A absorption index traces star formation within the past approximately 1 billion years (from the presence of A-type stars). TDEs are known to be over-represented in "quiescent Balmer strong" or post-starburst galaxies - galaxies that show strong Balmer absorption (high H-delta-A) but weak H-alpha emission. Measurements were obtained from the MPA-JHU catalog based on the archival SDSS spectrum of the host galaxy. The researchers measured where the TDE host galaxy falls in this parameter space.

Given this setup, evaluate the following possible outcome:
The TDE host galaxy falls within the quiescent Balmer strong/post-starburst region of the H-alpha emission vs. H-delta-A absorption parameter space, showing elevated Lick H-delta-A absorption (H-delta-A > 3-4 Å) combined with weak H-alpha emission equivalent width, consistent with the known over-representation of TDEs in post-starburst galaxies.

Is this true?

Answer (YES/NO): NO